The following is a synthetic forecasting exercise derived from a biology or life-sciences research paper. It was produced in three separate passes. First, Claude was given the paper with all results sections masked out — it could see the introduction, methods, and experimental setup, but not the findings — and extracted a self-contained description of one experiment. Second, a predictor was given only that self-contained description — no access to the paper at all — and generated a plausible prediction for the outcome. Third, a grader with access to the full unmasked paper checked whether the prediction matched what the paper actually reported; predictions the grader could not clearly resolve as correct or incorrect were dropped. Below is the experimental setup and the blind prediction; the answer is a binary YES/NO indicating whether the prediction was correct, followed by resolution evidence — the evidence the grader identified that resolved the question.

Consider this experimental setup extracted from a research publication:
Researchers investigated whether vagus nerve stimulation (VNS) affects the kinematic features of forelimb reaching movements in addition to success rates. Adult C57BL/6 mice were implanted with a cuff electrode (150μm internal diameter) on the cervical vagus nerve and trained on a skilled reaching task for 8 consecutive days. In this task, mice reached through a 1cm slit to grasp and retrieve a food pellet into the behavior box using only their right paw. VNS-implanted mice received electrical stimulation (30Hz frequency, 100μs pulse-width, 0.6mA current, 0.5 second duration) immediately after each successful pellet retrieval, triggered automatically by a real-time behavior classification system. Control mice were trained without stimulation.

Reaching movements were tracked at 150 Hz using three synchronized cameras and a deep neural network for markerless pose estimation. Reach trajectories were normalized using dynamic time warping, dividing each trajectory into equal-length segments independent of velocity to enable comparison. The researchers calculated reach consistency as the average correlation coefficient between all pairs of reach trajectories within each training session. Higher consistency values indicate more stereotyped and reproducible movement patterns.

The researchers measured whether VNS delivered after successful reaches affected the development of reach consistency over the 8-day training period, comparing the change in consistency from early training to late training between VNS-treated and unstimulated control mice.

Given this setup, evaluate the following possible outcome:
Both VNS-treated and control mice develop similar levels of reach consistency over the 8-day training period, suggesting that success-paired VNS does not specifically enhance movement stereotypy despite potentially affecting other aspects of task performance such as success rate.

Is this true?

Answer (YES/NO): NO